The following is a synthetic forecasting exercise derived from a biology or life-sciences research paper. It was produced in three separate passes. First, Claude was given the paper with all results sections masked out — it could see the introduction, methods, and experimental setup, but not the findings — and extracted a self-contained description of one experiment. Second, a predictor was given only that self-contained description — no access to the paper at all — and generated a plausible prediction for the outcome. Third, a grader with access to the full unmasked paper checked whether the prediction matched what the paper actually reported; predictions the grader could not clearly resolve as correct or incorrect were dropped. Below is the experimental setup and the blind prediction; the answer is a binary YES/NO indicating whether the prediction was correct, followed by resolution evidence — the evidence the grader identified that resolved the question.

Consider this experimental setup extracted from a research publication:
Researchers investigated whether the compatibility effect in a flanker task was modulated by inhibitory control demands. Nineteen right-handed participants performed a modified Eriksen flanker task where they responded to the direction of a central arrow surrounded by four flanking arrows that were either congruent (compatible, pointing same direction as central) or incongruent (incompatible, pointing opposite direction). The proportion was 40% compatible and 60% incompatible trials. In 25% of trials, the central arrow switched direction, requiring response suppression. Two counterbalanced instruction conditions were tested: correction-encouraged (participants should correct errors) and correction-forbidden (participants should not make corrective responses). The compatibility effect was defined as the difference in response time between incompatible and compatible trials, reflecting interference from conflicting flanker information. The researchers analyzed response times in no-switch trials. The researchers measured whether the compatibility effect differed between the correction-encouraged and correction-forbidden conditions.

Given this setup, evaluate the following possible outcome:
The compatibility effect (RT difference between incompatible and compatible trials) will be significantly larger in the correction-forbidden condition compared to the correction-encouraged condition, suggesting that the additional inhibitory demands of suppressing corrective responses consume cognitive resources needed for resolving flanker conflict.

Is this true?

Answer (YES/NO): NO